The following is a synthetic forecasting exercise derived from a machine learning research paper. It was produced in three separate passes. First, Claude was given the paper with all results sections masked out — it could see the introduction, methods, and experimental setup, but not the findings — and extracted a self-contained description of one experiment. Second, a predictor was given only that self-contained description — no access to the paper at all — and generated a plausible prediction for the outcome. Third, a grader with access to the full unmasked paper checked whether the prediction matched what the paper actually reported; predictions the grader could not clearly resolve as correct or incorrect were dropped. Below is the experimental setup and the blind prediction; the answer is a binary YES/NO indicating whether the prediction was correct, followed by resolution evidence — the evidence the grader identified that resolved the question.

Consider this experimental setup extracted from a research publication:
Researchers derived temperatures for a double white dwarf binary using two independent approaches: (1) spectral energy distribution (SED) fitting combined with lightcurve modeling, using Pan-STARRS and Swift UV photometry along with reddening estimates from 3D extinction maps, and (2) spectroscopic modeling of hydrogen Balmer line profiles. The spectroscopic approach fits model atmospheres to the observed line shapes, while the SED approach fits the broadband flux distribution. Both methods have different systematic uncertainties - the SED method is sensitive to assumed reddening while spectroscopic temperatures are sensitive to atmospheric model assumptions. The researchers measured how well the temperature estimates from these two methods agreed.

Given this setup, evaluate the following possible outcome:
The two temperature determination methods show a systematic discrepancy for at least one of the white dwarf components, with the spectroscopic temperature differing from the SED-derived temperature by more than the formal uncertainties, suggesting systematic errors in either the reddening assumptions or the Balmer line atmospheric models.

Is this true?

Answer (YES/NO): YES